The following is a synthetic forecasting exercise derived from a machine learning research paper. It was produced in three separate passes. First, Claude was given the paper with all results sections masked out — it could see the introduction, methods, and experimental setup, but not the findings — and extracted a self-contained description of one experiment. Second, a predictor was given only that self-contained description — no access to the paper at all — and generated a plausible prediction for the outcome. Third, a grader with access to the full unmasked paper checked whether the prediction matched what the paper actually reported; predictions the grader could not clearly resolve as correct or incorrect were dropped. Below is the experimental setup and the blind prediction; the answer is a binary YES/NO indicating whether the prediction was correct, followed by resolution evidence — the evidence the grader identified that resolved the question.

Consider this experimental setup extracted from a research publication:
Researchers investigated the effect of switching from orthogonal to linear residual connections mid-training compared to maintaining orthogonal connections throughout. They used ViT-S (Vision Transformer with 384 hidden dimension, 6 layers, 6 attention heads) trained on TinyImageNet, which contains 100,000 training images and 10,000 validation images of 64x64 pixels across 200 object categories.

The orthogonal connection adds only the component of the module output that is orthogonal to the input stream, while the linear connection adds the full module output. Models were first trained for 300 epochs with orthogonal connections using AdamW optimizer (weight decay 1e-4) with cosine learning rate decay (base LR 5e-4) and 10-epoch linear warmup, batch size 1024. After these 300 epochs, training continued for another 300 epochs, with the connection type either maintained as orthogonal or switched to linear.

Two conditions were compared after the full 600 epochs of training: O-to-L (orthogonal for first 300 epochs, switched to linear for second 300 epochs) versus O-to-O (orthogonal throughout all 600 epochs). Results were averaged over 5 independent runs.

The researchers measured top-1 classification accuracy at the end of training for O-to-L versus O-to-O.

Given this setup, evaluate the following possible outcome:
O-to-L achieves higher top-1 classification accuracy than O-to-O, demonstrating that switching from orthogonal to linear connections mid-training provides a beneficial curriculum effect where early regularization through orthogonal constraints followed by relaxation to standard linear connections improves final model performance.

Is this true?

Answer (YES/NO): YES